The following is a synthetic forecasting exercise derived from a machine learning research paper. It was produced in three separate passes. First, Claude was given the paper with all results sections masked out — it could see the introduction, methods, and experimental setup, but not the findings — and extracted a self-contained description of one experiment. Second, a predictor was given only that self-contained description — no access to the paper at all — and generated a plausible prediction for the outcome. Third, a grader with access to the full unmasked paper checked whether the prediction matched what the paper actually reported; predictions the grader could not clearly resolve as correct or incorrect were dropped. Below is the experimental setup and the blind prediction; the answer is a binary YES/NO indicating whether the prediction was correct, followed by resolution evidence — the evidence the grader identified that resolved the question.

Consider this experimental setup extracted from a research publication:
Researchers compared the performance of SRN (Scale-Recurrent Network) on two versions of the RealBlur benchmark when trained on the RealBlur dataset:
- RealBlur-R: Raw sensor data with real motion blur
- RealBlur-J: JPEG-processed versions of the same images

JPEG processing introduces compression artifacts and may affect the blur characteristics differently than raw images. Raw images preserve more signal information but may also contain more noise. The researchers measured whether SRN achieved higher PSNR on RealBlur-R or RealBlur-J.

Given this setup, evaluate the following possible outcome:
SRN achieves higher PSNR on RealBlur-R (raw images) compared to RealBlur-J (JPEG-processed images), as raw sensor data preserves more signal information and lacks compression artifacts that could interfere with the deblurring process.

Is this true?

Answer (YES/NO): YES